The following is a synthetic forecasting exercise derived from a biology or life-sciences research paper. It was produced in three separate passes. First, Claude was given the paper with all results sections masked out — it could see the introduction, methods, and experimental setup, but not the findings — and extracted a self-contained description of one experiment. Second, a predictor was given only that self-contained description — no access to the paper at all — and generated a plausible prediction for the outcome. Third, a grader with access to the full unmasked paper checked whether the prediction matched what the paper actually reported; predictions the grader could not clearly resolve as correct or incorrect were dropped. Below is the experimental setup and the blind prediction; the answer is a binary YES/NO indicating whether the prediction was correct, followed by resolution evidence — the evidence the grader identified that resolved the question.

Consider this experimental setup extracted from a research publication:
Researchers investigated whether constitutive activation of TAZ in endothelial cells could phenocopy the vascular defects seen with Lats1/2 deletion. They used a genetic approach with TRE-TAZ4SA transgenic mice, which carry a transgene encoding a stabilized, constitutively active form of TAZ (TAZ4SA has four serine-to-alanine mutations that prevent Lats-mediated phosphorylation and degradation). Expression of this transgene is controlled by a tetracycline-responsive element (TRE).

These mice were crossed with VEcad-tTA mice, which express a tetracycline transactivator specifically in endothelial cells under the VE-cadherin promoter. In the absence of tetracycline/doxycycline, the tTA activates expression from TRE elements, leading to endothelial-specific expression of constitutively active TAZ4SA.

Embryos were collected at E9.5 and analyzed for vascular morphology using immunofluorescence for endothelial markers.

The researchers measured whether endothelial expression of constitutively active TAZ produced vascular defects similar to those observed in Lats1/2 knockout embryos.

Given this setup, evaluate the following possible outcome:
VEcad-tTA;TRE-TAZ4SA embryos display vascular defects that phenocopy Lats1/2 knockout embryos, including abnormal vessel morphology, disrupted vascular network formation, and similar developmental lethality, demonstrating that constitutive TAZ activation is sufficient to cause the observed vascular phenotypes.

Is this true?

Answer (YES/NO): YES